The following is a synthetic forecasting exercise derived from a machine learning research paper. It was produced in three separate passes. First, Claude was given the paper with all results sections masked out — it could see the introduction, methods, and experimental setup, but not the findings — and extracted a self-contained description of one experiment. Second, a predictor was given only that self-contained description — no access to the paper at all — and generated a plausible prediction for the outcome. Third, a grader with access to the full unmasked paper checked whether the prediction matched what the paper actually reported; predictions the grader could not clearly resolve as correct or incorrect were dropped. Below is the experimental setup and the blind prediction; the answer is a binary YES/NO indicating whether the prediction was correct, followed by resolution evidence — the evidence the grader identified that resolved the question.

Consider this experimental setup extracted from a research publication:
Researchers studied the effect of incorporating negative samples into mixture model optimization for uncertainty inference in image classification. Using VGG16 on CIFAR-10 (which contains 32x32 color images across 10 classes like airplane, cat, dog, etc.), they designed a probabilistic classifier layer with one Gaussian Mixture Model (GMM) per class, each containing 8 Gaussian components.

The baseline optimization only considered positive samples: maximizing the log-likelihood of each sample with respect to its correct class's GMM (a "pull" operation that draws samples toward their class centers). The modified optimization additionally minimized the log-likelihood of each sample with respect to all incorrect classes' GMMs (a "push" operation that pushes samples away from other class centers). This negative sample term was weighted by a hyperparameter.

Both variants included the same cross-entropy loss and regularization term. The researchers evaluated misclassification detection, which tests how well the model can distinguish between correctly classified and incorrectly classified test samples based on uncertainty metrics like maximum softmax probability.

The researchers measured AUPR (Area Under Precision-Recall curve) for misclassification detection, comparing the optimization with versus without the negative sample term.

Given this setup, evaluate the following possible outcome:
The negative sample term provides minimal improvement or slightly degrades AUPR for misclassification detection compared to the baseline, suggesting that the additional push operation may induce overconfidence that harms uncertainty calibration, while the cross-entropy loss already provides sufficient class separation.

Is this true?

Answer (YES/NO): NO